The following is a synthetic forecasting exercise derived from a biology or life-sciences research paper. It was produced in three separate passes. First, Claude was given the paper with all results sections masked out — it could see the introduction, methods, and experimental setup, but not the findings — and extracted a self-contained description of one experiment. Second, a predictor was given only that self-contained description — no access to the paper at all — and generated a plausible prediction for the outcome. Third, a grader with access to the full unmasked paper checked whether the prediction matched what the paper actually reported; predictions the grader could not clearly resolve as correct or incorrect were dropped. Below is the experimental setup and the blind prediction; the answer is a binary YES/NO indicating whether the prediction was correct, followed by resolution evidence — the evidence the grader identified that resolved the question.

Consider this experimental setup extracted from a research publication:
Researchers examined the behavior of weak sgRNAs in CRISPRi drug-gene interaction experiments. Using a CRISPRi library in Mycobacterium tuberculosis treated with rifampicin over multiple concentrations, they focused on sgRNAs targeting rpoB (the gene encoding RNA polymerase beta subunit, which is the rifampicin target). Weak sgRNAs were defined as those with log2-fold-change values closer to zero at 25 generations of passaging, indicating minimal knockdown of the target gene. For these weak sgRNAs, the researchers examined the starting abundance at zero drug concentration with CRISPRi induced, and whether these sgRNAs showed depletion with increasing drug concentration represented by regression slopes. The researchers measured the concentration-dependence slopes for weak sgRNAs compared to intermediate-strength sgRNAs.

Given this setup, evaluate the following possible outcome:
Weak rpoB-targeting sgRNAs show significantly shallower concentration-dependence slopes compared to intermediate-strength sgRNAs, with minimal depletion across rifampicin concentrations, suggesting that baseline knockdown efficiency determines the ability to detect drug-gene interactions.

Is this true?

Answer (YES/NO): YES